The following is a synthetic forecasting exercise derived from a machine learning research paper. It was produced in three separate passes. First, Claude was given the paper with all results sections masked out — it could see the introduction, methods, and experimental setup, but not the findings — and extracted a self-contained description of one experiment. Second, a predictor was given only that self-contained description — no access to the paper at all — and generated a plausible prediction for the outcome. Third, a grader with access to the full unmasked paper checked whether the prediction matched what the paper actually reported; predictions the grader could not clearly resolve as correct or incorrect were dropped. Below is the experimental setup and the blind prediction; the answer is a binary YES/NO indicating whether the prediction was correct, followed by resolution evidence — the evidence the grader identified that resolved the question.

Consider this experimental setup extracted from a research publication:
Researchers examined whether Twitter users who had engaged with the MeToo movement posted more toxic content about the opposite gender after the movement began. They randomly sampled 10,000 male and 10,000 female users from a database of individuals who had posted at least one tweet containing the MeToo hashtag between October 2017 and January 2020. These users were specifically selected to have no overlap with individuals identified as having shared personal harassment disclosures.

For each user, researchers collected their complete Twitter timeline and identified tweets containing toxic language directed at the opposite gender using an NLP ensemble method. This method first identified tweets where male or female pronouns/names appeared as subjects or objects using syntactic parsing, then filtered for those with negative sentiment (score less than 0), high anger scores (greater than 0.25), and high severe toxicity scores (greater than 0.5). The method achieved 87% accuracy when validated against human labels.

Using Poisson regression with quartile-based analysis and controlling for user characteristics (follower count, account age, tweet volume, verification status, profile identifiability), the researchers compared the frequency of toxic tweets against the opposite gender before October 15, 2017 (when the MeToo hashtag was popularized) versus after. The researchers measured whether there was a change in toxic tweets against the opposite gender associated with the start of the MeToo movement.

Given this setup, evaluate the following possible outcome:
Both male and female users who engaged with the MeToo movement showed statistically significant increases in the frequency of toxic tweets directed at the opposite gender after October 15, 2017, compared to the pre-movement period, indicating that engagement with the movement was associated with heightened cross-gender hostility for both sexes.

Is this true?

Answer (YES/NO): YES